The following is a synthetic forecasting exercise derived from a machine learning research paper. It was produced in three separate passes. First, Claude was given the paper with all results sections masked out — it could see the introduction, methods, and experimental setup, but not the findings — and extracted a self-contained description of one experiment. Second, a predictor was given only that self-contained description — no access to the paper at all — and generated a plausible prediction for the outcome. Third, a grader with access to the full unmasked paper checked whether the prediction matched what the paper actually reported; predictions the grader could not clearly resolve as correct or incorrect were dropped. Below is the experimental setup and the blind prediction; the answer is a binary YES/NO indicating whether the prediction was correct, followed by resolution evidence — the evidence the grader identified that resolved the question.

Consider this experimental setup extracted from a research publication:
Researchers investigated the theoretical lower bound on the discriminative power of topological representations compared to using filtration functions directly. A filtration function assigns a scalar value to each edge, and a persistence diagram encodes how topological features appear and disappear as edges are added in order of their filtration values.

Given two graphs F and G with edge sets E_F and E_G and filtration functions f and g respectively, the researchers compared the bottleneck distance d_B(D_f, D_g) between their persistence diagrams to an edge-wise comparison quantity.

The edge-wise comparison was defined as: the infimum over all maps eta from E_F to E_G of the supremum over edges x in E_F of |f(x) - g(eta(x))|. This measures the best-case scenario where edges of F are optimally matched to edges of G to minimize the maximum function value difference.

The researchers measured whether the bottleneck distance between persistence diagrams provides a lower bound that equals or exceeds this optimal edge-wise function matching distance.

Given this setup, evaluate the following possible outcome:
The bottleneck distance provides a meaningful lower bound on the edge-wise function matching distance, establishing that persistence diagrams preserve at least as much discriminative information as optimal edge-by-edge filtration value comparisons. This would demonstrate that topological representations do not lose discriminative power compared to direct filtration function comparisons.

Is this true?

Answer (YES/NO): NO